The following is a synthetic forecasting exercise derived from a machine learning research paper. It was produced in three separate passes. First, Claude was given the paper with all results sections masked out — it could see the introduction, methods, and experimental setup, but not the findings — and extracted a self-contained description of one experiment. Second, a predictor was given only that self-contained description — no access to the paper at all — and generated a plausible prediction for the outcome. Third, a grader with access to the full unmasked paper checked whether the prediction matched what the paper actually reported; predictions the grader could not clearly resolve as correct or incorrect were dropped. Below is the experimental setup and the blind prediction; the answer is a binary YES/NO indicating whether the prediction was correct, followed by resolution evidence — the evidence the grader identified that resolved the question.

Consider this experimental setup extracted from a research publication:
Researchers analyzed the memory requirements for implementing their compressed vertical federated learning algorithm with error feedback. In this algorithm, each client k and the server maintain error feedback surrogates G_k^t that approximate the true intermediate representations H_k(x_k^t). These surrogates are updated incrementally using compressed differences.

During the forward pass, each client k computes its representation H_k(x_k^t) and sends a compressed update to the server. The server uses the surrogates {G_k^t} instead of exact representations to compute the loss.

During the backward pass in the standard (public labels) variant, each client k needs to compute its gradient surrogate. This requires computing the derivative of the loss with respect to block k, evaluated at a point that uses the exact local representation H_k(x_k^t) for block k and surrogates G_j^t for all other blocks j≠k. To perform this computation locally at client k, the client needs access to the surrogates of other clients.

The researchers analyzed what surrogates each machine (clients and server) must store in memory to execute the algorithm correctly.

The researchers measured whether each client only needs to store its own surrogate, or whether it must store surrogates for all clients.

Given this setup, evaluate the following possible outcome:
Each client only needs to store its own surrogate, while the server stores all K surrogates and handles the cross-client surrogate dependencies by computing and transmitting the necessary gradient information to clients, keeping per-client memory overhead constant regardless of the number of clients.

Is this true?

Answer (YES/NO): NO